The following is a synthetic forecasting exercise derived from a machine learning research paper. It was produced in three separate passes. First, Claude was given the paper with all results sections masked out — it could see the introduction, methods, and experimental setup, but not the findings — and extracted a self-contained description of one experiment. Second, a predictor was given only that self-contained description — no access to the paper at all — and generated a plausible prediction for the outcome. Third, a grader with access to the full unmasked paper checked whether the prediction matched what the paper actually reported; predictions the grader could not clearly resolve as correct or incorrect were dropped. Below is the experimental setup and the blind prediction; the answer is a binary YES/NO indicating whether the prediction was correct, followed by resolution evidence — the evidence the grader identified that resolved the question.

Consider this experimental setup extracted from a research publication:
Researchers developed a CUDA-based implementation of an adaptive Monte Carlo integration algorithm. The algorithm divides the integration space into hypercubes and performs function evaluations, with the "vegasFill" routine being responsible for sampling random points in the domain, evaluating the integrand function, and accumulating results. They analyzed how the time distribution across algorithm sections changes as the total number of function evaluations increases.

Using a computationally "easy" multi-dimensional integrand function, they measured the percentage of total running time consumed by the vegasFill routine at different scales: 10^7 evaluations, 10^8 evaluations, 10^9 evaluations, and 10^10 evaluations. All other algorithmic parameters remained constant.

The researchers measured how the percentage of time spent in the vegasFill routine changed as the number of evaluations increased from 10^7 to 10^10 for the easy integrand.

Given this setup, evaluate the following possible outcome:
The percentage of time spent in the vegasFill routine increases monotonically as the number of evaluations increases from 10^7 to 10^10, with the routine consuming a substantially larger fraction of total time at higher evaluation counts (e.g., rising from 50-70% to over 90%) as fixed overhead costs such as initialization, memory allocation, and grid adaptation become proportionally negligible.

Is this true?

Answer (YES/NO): NO